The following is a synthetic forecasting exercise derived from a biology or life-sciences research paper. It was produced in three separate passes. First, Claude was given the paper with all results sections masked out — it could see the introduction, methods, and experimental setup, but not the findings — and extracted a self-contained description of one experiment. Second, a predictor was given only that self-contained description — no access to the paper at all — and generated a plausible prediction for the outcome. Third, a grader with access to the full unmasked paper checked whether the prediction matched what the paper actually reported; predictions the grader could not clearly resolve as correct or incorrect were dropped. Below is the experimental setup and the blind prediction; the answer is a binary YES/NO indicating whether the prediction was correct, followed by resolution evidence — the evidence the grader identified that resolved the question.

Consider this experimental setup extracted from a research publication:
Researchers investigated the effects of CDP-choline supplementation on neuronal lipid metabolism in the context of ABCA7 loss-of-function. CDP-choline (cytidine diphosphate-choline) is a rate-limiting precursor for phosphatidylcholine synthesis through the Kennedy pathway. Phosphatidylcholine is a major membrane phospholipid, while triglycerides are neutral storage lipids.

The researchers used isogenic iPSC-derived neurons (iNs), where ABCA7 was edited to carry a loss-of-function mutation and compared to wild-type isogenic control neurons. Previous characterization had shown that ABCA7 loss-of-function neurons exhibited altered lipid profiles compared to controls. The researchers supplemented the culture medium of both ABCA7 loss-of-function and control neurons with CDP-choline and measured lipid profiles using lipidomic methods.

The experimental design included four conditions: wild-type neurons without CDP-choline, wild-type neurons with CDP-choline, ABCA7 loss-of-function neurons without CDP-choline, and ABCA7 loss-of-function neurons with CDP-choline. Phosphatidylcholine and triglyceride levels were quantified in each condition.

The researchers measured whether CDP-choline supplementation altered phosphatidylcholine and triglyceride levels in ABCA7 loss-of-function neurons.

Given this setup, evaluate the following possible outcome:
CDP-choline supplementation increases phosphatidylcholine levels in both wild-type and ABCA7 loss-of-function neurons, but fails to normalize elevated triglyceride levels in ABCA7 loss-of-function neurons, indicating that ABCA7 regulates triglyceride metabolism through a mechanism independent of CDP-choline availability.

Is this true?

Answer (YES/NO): NO